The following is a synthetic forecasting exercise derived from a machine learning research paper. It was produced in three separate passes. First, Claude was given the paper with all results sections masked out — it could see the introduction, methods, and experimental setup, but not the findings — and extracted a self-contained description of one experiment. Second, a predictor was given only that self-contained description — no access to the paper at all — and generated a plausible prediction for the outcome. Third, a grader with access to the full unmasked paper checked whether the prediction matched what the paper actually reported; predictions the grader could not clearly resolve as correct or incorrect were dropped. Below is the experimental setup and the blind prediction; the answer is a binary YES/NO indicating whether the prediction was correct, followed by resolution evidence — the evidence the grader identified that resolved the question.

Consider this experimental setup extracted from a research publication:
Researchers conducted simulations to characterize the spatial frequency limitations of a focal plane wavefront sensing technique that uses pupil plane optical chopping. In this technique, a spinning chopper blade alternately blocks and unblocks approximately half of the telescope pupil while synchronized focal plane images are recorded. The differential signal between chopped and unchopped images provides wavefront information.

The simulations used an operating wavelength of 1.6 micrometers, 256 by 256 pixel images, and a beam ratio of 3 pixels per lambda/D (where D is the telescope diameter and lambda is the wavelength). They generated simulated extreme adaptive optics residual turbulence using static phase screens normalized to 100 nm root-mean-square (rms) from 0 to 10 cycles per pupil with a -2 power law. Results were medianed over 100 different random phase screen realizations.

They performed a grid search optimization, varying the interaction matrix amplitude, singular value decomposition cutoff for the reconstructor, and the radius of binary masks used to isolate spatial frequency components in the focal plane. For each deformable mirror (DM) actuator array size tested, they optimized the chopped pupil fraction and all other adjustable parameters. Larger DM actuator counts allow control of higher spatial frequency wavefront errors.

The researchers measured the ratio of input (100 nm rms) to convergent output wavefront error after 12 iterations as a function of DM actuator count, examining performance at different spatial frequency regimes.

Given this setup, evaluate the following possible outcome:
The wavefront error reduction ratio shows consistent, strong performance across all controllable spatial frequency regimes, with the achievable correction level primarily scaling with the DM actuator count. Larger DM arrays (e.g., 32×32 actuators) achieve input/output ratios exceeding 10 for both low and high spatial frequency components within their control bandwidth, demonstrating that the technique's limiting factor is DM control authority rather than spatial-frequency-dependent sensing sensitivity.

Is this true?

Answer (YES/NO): NO